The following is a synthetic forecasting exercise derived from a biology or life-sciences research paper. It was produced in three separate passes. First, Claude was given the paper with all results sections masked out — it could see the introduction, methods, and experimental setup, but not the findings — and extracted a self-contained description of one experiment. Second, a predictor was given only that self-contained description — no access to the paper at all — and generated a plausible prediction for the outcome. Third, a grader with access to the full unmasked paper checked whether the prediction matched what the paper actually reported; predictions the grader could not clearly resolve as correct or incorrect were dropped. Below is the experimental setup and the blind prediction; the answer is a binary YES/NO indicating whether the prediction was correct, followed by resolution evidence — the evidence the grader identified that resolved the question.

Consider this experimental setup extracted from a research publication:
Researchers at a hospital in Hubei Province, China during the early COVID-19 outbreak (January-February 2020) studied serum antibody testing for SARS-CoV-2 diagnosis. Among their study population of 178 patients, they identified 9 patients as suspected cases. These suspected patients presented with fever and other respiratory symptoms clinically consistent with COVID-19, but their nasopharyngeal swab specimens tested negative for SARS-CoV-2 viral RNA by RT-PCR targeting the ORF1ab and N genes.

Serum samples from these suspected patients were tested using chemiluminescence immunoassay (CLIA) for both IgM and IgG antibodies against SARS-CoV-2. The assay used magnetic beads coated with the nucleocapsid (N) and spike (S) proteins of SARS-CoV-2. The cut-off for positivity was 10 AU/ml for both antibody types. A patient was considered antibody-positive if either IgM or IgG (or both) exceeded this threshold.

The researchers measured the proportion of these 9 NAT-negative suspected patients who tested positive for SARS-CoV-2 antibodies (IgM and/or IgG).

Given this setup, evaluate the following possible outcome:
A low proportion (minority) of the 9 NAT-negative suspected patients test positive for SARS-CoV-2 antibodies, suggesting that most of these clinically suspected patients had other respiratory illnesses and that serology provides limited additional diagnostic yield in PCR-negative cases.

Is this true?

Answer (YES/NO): YES